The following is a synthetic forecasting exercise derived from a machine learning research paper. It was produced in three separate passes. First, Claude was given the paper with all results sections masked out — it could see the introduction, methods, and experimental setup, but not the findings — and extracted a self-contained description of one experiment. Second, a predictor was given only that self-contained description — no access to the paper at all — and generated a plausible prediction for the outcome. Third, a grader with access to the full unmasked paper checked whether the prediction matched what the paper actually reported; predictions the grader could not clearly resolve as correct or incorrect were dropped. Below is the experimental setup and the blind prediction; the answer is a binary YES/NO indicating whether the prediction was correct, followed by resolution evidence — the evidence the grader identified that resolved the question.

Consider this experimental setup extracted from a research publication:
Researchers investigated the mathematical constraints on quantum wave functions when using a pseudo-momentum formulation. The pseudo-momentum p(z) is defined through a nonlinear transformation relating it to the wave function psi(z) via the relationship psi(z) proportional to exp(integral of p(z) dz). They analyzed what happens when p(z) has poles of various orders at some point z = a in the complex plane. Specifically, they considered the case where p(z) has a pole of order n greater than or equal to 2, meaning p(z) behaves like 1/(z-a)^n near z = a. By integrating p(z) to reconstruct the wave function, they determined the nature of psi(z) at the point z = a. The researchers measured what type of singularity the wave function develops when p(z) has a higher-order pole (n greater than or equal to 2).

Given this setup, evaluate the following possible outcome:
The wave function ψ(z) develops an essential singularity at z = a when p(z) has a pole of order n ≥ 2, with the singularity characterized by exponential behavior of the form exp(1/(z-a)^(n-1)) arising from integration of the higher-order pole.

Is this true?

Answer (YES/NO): YES